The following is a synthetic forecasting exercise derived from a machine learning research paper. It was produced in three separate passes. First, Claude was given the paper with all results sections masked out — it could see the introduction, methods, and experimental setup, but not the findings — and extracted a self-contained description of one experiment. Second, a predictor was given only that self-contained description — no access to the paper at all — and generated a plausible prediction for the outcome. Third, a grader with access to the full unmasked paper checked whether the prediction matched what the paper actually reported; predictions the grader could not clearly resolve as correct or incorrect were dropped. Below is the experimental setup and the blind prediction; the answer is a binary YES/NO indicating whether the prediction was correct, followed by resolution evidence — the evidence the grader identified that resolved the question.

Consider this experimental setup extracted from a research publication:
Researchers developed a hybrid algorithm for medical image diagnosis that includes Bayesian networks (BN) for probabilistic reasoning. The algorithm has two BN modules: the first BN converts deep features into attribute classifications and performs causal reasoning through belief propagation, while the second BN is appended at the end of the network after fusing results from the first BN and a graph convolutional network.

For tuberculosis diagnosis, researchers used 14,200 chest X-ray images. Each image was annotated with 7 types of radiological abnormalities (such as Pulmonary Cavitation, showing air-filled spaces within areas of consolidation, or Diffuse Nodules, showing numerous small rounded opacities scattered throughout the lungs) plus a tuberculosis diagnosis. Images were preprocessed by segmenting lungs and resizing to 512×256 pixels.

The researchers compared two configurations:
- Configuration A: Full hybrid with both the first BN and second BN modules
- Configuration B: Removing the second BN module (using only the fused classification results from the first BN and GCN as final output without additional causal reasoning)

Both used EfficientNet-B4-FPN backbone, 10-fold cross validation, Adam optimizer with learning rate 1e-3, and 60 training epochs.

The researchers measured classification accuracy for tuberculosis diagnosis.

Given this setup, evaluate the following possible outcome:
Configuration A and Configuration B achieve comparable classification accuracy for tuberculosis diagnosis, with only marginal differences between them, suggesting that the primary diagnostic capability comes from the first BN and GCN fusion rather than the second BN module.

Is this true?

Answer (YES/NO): YES